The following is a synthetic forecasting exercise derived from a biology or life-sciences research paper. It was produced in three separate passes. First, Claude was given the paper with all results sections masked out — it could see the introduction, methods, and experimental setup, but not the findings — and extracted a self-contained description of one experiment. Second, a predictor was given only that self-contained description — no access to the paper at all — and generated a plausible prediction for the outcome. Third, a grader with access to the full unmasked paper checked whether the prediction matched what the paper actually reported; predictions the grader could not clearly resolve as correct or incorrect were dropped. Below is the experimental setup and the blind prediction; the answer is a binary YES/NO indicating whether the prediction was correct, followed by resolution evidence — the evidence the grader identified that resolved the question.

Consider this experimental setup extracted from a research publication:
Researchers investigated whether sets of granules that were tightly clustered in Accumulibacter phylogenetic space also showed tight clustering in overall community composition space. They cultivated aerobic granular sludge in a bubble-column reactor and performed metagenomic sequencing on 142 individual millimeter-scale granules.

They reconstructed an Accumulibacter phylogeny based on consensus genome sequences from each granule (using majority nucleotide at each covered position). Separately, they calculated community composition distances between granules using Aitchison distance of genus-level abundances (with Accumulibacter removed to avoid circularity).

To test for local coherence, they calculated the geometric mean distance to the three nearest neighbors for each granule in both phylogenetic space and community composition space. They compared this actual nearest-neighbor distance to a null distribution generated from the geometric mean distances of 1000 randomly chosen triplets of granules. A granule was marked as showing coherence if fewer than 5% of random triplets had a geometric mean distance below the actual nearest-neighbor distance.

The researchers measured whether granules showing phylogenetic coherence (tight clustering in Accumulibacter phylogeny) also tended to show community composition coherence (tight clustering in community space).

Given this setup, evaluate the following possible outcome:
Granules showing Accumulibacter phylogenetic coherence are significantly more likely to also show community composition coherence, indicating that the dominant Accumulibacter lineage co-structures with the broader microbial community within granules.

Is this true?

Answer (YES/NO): YES